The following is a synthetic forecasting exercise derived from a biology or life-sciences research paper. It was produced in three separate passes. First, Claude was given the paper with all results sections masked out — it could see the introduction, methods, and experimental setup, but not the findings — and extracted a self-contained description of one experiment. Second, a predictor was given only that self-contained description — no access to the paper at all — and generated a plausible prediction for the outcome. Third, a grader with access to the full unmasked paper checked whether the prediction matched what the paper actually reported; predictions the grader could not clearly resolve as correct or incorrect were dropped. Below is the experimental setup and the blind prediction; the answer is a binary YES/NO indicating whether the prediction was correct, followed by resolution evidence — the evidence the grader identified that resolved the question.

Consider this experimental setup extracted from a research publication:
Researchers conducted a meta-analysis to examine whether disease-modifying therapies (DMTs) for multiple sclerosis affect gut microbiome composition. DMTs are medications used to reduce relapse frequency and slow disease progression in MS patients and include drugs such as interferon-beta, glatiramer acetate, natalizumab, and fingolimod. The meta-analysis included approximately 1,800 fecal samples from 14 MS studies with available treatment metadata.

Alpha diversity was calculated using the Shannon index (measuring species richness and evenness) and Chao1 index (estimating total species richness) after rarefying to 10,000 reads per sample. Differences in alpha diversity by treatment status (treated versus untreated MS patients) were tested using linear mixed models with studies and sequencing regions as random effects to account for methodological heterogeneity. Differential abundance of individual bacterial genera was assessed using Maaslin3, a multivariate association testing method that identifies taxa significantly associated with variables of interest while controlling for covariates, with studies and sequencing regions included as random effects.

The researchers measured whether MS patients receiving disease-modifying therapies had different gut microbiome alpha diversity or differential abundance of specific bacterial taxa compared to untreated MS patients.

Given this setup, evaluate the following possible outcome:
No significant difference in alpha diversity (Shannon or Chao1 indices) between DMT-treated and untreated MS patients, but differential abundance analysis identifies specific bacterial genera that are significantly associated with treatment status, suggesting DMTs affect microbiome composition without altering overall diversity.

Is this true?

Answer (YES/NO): YES